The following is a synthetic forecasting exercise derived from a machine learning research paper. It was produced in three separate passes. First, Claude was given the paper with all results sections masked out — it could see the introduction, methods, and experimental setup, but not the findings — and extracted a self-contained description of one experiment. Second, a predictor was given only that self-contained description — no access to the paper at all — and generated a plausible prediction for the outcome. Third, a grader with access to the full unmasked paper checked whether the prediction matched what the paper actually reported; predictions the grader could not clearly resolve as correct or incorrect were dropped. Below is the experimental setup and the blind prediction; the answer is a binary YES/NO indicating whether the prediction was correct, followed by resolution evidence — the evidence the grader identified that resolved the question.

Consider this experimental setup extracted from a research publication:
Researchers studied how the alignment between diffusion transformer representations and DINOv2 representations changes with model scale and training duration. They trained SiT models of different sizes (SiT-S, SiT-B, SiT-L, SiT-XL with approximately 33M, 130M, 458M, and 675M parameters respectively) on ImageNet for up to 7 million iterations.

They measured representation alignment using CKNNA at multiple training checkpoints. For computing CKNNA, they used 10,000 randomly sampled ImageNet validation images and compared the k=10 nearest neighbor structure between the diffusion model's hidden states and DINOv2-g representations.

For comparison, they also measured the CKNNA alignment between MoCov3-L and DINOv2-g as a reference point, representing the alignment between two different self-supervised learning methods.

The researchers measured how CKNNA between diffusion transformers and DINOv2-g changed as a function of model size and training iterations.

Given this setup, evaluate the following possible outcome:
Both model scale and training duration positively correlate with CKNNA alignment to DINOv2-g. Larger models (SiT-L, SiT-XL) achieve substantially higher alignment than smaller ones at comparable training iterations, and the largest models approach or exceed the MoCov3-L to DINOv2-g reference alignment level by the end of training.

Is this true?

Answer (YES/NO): NO